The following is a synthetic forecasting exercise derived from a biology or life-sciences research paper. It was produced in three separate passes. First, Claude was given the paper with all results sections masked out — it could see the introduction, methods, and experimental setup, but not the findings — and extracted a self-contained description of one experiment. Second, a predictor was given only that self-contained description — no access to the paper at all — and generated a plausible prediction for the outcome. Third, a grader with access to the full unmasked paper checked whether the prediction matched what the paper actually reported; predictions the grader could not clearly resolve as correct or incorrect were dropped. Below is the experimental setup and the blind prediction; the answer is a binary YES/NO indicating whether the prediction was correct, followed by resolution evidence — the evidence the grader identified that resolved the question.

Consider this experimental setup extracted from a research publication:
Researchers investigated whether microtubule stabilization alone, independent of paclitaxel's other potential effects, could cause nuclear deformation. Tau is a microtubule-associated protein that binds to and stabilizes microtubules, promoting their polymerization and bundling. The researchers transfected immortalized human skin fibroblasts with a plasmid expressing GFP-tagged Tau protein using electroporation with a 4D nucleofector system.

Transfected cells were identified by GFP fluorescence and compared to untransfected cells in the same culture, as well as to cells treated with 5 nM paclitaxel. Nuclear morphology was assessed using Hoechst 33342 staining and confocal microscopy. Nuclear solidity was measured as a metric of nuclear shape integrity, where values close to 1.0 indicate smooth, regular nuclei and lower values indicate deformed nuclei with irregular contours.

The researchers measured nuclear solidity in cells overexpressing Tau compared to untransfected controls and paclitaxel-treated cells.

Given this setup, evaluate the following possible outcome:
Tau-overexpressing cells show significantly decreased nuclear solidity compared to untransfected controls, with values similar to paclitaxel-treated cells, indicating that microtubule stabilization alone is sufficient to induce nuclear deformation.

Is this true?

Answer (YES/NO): YES